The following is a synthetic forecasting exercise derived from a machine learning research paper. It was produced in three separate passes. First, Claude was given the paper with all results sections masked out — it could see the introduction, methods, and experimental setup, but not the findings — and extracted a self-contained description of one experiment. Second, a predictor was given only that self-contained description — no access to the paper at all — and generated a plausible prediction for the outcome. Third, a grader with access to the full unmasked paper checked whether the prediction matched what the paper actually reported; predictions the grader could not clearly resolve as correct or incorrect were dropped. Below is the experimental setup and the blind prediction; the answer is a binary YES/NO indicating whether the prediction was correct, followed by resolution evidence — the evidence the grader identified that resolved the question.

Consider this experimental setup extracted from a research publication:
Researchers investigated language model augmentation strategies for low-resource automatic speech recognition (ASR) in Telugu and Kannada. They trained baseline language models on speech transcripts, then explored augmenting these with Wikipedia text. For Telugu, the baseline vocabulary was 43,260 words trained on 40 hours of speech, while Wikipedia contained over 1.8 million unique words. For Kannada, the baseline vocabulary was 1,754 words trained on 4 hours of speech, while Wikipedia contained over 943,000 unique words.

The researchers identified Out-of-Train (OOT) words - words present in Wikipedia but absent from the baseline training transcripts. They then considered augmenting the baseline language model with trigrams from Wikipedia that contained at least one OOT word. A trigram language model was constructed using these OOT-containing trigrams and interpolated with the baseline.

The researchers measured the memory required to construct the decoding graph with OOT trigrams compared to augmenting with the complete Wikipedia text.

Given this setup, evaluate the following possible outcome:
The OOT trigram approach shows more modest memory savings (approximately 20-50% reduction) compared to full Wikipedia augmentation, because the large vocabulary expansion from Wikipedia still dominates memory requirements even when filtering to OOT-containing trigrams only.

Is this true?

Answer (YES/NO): NO